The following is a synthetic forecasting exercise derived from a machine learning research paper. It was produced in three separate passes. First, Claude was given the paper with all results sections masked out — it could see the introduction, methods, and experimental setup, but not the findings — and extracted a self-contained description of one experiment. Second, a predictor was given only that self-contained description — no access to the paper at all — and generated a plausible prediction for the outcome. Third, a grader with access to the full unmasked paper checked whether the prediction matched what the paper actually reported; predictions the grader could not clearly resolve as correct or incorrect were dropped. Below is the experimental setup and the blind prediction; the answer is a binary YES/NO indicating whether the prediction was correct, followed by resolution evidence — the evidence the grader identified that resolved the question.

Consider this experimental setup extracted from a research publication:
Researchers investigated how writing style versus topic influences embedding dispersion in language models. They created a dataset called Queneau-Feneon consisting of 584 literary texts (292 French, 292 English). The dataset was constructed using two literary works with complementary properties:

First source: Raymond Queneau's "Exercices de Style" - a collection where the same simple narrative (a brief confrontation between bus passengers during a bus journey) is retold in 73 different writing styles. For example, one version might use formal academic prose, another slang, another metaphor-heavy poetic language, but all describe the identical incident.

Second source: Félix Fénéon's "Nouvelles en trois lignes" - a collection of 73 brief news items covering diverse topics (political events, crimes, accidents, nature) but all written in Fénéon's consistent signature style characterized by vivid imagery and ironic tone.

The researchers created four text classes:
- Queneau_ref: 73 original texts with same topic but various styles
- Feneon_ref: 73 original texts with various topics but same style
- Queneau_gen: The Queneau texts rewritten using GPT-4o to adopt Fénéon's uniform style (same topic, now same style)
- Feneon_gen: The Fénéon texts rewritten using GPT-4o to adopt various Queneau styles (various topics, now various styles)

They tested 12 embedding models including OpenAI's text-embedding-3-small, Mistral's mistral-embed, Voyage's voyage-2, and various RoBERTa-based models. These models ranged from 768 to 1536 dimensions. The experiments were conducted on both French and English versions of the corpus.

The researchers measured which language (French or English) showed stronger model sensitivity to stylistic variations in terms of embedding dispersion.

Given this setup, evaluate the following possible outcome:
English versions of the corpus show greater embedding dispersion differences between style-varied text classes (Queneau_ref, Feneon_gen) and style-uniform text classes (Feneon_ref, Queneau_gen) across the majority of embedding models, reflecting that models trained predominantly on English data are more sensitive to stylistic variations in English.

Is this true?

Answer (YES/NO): NO